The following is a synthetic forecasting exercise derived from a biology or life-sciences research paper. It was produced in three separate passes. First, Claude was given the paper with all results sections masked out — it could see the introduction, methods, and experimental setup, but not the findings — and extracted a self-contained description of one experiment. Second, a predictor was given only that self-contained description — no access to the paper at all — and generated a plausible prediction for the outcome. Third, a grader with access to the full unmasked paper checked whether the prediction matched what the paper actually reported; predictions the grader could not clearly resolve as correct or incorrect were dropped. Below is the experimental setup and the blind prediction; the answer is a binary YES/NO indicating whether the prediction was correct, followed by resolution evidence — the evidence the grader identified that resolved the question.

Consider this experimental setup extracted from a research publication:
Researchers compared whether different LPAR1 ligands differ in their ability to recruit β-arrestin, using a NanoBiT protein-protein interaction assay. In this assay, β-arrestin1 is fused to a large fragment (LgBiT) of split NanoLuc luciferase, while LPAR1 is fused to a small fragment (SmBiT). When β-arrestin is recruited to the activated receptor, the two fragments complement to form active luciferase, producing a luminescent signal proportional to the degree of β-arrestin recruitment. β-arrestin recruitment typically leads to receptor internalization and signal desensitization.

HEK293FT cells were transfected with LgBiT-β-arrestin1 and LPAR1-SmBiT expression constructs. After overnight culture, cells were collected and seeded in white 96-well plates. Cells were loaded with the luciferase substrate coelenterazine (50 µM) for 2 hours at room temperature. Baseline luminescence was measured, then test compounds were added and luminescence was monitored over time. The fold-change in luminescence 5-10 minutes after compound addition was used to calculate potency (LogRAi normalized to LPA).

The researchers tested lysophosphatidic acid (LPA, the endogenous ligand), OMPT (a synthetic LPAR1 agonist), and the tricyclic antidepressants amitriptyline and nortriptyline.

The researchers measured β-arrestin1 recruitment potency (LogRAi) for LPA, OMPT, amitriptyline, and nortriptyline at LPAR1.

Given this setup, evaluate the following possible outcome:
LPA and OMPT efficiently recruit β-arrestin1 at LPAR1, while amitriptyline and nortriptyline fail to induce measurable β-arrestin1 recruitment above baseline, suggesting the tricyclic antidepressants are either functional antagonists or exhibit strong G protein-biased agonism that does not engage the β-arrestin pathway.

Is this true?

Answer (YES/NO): NO